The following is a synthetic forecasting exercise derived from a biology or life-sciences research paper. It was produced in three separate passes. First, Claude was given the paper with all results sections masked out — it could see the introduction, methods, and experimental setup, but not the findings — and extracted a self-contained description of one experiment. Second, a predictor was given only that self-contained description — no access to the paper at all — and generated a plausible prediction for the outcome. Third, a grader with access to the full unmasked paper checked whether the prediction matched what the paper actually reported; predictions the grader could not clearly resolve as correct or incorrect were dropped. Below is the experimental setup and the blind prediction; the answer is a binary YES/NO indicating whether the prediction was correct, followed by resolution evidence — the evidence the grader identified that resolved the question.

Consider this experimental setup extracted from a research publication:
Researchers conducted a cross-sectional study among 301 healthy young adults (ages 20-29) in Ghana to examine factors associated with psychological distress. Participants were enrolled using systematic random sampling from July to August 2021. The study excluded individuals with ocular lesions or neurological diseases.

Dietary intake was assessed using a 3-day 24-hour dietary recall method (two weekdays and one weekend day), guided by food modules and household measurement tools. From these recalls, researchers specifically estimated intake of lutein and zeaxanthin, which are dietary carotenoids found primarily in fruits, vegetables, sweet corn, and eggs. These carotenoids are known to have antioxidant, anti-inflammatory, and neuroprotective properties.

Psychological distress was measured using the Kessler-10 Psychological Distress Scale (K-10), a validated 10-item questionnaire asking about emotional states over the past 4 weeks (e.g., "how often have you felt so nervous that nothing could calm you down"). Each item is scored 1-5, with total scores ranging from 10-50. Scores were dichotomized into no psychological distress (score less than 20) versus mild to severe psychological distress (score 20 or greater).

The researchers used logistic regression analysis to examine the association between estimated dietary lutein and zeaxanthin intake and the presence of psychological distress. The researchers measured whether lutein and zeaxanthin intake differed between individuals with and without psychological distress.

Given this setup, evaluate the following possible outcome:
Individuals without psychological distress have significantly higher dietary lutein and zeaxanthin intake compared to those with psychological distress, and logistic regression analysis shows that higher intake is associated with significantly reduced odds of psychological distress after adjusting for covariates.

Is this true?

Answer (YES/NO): NO